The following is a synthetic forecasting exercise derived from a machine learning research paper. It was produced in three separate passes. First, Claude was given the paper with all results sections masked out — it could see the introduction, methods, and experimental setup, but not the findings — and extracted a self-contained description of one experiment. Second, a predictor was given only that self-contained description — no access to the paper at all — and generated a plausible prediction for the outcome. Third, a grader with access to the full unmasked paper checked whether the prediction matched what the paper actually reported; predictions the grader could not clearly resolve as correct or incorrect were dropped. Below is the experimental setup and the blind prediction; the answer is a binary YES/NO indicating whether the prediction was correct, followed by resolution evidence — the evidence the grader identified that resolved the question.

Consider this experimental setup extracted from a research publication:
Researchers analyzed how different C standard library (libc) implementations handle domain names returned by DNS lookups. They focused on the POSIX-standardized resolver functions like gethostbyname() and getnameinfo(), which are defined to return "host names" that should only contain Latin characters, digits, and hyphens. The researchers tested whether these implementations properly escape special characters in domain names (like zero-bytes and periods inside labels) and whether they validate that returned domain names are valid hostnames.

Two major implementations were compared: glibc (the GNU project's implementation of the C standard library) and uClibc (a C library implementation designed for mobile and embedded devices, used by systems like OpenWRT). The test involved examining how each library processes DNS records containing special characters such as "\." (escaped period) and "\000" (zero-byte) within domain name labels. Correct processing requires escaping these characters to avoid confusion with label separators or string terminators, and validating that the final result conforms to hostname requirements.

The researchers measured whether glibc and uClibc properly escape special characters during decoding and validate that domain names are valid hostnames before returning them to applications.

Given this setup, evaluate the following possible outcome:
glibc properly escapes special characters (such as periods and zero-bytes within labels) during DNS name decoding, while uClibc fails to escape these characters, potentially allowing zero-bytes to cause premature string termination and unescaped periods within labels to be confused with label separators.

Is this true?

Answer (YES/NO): YES